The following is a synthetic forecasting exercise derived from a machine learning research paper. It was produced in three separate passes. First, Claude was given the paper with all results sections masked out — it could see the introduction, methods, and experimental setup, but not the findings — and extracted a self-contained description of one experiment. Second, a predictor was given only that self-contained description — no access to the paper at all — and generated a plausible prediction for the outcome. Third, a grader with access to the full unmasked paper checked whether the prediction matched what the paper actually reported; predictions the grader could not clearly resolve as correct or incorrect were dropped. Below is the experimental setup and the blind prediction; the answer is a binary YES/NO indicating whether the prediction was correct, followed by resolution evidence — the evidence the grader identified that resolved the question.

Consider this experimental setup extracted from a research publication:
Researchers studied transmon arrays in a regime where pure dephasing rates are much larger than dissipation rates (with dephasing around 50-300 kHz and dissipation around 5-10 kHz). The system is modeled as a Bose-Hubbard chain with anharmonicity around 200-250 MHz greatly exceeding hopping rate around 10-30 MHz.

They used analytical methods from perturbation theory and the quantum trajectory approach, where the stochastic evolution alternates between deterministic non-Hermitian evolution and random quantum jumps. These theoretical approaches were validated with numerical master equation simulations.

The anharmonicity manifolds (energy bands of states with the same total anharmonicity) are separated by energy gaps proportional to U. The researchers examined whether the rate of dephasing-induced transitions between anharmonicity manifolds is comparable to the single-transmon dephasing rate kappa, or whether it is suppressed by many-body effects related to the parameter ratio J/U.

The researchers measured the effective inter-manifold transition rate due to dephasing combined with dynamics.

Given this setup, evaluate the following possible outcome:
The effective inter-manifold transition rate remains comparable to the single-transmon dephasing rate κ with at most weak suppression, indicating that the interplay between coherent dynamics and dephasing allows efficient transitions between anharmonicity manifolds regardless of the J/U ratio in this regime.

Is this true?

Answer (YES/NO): NO